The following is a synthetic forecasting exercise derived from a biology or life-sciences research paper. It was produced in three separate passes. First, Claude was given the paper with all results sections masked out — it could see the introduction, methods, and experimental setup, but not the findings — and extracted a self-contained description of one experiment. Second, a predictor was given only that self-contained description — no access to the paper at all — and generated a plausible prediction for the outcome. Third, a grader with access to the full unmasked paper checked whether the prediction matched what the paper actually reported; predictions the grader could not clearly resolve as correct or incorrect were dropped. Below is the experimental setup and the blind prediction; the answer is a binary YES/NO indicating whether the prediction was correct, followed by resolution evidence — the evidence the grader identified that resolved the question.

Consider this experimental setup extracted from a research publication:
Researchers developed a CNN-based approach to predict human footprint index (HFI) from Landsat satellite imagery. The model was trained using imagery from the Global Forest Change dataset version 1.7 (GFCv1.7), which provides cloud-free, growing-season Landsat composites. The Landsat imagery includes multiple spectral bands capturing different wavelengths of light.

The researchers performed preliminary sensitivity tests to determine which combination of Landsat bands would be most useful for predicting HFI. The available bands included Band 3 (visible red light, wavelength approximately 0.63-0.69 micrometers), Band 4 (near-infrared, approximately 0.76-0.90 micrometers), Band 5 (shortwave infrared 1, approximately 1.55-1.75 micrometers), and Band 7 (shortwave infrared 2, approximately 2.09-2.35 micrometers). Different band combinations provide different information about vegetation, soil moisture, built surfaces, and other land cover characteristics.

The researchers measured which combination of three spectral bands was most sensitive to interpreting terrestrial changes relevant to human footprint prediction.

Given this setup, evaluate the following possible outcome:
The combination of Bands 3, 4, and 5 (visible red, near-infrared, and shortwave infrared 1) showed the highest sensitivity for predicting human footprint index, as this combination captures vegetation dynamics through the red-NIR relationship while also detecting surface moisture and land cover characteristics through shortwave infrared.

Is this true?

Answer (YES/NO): NO